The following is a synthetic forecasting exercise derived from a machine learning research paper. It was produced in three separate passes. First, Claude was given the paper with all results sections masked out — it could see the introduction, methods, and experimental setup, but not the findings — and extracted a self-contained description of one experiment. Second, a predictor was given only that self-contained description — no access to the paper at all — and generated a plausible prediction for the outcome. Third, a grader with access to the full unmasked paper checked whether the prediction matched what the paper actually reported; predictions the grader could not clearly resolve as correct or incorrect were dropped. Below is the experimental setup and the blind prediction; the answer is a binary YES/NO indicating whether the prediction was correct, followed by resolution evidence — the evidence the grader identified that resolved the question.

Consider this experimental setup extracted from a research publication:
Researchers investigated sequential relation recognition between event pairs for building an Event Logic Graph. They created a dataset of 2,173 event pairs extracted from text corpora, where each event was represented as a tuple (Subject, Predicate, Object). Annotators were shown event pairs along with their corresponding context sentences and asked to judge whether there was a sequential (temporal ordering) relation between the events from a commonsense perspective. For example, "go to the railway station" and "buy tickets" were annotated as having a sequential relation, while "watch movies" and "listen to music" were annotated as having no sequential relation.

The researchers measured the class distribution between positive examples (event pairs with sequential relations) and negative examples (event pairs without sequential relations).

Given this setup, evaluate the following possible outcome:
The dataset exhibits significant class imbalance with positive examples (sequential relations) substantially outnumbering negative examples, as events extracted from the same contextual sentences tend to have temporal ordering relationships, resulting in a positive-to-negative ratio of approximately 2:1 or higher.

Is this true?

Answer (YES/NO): YES